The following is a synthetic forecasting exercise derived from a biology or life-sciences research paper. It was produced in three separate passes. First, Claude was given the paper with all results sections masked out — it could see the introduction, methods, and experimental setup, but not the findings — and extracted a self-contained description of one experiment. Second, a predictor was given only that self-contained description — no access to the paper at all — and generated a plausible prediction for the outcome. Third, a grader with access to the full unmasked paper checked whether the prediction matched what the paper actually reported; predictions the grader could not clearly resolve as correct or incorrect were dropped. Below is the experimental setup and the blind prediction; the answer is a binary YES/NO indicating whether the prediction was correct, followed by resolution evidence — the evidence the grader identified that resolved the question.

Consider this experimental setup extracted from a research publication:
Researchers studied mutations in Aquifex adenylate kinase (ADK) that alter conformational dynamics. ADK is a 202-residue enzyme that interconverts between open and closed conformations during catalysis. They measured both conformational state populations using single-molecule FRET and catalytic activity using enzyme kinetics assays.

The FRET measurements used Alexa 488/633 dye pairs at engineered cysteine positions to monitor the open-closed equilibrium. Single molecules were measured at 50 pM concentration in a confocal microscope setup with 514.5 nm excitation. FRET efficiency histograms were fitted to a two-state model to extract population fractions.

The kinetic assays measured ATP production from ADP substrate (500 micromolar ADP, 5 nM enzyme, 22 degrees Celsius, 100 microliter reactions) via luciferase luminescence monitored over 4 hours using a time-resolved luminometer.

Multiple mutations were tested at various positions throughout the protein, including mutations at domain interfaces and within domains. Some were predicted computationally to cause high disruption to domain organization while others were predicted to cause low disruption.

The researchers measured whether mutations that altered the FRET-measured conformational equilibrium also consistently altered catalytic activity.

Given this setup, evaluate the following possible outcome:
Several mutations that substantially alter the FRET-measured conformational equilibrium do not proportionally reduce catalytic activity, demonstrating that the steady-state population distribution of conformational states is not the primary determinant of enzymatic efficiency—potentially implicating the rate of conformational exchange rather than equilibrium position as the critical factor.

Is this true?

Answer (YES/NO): YES